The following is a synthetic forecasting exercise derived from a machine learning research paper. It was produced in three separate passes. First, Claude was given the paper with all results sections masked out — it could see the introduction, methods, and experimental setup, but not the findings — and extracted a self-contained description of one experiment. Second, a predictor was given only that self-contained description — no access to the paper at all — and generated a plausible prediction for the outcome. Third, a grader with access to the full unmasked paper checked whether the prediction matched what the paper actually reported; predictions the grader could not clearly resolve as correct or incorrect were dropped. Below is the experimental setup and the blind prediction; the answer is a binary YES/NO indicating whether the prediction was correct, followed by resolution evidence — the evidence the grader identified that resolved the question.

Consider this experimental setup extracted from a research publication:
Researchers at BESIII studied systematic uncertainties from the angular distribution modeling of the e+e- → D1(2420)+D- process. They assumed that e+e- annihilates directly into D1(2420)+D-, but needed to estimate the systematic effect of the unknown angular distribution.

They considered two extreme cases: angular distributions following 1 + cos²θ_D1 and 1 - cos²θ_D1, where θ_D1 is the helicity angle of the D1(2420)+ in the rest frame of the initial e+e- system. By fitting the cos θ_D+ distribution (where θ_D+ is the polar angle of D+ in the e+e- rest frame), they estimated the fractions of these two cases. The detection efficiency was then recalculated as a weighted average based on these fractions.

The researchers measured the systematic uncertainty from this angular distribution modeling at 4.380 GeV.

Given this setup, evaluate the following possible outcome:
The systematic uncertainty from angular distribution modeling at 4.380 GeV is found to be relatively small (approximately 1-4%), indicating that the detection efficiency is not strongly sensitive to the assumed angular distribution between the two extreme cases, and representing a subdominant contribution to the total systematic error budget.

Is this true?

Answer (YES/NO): NO